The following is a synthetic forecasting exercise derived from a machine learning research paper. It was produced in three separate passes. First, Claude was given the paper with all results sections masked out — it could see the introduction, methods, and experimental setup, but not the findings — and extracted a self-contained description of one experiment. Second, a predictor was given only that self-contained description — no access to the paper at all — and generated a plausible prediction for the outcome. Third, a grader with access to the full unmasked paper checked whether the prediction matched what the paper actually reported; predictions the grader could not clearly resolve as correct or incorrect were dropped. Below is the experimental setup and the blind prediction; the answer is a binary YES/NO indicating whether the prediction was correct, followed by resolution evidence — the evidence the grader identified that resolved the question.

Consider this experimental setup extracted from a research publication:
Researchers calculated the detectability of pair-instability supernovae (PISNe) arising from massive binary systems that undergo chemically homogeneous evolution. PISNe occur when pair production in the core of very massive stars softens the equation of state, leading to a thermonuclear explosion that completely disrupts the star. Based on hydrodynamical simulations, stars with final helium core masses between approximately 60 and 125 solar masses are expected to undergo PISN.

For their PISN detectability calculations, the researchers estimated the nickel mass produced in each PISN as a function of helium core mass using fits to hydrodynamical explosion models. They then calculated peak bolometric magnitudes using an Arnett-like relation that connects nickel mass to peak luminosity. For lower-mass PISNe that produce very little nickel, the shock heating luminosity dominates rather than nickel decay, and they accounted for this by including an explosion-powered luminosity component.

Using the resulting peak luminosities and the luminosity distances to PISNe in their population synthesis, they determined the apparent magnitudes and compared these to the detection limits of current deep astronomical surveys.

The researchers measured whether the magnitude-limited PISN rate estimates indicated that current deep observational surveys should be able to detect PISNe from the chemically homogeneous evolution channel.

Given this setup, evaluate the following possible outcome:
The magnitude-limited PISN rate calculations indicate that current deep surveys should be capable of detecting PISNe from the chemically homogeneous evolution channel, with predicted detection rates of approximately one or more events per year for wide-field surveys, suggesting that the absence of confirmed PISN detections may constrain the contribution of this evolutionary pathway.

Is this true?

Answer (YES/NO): YES